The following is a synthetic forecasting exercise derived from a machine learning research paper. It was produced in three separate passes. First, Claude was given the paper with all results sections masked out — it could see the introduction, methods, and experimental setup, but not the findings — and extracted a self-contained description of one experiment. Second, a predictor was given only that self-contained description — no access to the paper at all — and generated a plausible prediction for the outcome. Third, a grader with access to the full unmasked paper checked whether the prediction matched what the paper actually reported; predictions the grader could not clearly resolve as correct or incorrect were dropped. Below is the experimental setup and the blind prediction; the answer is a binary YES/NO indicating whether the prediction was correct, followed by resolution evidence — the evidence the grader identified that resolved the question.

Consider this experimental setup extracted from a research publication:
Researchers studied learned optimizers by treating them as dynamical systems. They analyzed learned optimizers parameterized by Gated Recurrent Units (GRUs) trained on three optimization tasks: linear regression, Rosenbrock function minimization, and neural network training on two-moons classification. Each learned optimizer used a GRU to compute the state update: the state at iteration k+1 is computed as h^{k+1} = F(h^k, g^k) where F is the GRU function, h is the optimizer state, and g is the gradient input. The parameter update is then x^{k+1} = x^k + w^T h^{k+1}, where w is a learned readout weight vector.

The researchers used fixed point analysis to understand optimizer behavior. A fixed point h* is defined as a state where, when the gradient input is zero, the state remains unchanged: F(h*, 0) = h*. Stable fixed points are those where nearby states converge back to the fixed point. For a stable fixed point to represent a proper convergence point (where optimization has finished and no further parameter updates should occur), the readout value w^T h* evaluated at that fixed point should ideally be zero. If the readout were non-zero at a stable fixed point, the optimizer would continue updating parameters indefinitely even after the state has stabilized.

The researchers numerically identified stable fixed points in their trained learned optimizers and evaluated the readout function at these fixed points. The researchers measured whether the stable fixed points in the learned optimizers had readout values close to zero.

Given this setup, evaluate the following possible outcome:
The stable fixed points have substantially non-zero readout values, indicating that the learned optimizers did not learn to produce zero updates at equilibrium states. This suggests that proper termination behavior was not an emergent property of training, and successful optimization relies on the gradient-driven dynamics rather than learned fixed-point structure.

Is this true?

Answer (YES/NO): NO